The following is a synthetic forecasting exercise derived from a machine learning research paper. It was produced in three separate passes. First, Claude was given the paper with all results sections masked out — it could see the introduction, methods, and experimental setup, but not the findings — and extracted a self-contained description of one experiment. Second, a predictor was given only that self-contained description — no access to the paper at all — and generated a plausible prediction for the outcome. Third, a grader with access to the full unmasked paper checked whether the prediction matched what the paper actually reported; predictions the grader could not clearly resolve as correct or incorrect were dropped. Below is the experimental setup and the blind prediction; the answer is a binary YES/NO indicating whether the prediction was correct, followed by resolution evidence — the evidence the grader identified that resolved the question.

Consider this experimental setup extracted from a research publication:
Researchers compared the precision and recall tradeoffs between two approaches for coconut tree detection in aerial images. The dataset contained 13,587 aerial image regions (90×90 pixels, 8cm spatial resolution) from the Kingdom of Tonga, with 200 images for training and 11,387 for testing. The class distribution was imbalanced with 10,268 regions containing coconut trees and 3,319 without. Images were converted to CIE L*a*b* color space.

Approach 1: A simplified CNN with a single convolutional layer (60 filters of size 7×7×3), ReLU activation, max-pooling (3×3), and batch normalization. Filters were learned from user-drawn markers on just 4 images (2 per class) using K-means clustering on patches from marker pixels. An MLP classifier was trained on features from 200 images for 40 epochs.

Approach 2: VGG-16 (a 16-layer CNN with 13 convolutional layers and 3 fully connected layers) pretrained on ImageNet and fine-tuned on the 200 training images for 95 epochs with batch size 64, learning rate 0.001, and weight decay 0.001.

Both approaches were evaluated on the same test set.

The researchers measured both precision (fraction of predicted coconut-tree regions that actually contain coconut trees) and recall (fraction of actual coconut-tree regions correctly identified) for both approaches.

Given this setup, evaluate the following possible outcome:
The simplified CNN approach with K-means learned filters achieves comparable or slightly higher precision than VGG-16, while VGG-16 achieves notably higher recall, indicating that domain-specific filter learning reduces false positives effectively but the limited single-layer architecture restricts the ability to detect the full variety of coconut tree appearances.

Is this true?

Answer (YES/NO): NO